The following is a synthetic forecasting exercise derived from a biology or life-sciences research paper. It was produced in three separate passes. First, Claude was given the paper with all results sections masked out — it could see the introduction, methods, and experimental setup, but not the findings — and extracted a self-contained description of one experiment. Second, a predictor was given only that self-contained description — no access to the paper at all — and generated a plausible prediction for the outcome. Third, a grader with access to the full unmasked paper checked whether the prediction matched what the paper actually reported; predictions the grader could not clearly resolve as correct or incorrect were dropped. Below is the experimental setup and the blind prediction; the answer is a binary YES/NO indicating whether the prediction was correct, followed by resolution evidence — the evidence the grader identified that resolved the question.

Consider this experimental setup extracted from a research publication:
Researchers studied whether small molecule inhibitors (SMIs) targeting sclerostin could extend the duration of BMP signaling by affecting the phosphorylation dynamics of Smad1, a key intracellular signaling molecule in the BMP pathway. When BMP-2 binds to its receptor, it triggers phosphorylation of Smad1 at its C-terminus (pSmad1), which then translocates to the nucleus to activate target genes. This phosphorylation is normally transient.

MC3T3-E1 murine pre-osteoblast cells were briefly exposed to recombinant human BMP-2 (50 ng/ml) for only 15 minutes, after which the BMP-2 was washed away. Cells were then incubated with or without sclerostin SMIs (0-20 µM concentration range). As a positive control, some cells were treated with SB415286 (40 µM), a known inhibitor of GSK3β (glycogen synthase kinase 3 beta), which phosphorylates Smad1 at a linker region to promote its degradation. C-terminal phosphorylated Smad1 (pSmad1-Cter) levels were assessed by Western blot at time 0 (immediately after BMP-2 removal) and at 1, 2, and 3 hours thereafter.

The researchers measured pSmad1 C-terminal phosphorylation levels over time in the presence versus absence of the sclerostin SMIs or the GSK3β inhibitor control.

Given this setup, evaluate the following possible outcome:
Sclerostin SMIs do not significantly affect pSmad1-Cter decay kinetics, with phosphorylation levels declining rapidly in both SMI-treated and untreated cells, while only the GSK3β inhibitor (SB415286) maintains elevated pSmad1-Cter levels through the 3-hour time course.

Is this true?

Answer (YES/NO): NO